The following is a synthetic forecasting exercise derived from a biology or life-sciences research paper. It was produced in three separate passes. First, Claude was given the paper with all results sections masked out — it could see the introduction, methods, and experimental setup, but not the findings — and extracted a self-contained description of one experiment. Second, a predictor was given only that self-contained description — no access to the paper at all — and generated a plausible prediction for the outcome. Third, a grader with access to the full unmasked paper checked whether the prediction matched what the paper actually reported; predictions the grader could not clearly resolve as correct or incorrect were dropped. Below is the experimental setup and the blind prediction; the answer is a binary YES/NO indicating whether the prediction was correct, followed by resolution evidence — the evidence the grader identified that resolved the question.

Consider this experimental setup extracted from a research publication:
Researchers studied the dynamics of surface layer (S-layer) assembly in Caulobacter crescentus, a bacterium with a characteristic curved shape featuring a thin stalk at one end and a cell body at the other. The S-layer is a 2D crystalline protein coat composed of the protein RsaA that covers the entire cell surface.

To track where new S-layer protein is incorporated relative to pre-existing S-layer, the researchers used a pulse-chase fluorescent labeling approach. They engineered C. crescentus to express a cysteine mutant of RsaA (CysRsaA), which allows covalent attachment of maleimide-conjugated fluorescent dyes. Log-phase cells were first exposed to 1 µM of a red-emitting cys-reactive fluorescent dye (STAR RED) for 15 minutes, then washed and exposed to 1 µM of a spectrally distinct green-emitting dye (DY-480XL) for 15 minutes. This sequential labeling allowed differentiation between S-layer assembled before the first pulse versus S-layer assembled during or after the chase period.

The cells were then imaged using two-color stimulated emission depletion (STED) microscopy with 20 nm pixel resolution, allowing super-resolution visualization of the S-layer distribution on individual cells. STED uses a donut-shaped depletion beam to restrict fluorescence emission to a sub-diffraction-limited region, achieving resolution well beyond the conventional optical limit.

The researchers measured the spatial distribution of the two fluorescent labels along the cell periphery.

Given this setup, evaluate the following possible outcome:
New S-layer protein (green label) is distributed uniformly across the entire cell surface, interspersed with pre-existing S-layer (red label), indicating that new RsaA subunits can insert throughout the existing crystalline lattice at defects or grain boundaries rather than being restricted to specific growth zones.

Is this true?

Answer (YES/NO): NO